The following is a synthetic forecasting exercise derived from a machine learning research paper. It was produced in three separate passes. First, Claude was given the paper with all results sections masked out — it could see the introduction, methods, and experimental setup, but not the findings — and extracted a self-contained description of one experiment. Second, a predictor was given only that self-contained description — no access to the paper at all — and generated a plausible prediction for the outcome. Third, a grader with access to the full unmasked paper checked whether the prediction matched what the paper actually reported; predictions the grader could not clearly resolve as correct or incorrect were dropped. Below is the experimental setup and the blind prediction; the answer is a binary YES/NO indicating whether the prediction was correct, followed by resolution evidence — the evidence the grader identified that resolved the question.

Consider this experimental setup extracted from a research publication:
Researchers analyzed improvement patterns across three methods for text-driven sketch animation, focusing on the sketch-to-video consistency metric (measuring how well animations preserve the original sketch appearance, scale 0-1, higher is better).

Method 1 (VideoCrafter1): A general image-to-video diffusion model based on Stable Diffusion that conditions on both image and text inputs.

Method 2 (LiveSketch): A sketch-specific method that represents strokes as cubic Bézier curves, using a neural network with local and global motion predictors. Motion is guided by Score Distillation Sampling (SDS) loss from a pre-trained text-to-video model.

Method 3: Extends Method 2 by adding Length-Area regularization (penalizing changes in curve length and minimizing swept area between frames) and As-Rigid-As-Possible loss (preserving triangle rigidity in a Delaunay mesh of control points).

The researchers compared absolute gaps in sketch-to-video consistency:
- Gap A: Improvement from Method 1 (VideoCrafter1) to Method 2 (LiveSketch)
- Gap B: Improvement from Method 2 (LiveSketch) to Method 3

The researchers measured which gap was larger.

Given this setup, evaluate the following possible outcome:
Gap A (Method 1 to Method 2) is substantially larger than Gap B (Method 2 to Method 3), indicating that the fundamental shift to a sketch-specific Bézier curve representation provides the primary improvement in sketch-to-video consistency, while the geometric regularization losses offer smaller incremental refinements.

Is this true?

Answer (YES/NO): YES